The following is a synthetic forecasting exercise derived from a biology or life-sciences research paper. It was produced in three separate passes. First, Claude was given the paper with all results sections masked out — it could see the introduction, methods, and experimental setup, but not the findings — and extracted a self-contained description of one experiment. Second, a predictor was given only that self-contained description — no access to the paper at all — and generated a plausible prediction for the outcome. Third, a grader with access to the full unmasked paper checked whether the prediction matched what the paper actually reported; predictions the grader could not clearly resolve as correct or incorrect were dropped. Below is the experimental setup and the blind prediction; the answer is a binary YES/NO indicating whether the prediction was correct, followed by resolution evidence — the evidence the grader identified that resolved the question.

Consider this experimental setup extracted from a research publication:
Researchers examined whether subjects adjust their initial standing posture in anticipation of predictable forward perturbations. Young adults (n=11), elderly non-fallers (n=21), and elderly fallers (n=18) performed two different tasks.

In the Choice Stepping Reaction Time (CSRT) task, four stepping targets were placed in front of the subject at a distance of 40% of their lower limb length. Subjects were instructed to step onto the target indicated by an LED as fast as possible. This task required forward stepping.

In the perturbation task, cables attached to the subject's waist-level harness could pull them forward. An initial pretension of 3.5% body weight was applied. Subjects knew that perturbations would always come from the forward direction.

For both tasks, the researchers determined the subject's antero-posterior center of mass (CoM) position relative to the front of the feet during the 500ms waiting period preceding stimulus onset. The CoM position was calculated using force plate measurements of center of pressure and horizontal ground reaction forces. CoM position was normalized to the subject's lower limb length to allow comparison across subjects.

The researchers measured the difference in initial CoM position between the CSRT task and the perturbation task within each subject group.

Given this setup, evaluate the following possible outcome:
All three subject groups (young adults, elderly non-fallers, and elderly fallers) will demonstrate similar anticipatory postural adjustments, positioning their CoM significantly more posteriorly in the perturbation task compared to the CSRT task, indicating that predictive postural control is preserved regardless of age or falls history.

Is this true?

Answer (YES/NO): YES